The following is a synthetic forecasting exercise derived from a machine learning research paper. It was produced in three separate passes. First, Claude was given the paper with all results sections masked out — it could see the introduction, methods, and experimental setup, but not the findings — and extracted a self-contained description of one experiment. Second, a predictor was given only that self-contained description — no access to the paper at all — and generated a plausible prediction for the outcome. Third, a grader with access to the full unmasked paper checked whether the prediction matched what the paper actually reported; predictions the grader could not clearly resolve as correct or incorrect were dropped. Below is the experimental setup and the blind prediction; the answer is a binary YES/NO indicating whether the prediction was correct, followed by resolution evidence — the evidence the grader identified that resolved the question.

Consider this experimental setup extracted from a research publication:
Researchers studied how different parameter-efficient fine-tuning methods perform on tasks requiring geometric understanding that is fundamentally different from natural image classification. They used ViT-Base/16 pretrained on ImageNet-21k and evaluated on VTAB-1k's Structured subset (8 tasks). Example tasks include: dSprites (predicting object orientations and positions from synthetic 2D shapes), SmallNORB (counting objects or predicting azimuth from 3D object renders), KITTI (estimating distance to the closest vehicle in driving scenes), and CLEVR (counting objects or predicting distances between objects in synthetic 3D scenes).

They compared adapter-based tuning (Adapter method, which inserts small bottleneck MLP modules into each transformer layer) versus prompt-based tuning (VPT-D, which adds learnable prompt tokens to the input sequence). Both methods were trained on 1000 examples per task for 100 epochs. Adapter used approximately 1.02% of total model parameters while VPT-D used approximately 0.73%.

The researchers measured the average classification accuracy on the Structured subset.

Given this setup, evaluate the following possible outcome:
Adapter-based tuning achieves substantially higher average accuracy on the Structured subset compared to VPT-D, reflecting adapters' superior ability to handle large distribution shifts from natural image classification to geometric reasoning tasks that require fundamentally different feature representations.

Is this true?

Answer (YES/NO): NO